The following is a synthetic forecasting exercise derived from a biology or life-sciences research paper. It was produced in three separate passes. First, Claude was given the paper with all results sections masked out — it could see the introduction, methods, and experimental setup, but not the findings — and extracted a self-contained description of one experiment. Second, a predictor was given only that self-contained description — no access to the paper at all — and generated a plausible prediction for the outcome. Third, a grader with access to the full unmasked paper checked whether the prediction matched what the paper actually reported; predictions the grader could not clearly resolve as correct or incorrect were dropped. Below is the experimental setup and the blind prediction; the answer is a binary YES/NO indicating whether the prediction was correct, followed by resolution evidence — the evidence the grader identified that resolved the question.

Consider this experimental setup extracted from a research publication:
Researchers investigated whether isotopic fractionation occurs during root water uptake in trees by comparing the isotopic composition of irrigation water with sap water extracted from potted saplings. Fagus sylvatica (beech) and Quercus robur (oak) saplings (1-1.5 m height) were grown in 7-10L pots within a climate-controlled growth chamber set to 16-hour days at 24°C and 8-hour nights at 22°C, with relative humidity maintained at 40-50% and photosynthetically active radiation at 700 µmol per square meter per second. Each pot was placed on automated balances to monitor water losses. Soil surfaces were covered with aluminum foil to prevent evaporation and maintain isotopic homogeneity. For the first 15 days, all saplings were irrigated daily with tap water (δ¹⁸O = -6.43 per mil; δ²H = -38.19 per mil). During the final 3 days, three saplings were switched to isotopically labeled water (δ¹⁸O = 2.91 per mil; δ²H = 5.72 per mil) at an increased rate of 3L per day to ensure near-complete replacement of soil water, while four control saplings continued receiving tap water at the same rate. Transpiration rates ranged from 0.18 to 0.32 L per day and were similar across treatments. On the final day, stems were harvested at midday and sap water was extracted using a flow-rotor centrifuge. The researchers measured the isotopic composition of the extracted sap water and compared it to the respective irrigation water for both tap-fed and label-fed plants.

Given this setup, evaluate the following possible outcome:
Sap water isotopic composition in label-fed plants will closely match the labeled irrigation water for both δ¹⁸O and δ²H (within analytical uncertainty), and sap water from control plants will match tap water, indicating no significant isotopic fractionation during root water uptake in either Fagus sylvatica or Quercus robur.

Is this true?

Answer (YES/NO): YES